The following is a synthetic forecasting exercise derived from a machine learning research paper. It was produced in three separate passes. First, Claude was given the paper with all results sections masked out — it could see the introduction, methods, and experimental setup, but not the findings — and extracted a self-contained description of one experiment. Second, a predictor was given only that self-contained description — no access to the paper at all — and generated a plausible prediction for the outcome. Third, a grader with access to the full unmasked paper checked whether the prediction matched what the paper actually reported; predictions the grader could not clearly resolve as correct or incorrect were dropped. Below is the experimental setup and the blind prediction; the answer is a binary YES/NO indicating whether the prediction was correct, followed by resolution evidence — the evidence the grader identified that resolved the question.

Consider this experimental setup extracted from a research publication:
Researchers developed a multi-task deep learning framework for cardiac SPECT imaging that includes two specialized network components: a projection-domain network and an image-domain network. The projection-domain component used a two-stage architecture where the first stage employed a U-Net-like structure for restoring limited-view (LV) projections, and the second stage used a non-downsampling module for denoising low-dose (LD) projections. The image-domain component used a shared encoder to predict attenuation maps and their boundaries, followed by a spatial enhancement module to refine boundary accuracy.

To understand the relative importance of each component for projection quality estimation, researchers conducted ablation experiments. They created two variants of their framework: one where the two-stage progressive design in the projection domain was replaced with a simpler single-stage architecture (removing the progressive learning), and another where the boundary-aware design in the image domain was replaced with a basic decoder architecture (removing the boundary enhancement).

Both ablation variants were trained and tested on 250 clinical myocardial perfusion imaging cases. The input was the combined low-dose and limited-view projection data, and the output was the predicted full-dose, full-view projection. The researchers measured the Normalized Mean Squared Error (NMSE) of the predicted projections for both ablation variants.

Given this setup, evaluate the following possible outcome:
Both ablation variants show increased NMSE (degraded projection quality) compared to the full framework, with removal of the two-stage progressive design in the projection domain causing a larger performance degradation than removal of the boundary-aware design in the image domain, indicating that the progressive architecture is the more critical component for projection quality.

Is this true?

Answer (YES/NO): YES